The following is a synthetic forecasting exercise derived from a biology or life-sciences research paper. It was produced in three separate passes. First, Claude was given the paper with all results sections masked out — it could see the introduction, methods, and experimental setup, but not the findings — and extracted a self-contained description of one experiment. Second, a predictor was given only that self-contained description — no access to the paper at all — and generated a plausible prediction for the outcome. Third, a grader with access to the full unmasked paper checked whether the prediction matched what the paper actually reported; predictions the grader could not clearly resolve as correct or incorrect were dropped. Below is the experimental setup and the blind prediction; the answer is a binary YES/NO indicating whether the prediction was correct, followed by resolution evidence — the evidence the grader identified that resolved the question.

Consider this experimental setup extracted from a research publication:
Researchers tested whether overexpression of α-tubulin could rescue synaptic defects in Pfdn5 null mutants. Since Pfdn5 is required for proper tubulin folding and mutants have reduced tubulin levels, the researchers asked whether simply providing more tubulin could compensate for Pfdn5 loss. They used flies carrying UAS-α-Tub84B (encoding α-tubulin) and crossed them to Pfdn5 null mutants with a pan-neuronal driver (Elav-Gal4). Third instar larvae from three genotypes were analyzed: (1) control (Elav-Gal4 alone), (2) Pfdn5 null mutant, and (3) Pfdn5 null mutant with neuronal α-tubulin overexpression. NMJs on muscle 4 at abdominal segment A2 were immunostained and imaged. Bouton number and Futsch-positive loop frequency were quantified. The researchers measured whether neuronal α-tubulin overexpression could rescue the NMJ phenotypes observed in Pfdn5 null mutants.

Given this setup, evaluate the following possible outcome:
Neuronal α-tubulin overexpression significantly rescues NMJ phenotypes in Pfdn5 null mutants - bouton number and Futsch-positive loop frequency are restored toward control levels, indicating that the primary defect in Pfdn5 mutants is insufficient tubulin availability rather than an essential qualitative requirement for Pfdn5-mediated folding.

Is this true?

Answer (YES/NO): NO